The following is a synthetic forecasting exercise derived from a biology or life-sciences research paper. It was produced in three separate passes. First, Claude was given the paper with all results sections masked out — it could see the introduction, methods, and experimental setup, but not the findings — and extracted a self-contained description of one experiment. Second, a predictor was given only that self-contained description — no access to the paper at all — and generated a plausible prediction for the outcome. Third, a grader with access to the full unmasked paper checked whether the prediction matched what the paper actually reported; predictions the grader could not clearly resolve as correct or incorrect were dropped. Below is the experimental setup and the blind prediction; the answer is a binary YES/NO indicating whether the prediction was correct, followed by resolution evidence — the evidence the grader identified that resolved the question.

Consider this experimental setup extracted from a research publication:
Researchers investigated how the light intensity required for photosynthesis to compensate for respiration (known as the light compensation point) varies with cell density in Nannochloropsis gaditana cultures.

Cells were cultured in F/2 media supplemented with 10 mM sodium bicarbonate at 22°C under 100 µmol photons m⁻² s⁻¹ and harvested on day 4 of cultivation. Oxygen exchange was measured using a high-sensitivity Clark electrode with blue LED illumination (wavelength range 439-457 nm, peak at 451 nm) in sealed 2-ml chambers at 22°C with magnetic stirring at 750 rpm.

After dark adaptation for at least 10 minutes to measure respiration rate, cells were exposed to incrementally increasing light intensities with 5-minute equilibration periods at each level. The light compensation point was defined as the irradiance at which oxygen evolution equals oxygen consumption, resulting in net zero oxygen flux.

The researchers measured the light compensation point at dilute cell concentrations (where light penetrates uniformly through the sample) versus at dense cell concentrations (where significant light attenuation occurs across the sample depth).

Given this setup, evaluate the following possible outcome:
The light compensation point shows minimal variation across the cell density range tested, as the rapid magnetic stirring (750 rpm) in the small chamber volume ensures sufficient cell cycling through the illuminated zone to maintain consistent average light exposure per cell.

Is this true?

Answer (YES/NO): YES